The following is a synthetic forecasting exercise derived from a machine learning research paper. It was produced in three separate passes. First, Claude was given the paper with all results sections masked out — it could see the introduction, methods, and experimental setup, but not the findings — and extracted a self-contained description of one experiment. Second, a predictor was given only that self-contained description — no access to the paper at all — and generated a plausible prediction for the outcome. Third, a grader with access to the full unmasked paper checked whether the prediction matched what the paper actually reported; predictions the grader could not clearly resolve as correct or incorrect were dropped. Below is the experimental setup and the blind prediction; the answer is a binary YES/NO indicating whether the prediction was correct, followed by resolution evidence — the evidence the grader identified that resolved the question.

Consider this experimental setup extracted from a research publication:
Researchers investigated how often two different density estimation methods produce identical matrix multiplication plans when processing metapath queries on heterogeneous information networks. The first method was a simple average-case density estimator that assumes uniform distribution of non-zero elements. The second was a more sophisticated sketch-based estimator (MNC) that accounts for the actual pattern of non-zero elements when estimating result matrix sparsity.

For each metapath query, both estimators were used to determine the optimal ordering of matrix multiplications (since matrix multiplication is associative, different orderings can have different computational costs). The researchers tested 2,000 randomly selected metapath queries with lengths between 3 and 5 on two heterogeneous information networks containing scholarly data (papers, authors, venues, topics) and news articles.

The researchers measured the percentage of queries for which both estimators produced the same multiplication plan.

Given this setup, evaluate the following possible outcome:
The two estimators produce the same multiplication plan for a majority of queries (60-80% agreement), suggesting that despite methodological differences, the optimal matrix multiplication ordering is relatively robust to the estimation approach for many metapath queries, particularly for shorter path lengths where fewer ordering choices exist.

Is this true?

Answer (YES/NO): YES